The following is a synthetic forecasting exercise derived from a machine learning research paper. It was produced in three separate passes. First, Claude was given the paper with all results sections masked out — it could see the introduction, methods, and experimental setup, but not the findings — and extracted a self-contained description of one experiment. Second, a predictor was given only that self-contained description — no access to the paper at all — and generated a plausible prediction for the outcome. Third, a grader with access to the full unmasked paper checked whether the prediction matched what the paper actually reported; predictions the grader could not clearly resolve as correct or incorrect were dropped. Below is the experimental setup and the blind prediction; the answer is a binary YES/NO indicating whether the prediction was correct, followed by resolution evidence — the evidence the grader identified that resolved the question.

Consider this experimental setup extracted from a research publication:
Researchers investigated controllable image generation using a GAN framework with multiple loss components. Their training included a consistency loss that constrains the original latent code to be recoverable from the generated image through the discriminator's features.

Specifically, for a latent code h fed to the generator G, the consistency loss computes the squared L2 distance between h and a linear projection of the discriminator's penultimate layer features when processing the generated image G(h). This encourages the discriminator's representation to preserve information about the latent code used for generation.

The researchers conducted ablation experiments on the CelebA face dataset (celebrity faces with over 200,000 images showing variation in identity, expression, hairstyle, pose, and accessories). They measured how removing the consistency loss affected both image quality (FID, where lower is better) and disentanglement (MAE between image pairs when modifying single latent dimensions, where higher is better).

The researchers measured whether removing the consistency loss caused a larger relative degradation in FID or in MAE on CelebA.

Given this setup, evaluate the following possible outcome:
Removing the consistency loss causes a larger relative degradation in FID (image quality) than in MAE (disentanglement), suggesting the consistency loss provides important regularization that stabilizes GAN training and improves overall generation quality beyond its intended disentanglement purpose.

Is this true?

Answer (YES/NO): YES